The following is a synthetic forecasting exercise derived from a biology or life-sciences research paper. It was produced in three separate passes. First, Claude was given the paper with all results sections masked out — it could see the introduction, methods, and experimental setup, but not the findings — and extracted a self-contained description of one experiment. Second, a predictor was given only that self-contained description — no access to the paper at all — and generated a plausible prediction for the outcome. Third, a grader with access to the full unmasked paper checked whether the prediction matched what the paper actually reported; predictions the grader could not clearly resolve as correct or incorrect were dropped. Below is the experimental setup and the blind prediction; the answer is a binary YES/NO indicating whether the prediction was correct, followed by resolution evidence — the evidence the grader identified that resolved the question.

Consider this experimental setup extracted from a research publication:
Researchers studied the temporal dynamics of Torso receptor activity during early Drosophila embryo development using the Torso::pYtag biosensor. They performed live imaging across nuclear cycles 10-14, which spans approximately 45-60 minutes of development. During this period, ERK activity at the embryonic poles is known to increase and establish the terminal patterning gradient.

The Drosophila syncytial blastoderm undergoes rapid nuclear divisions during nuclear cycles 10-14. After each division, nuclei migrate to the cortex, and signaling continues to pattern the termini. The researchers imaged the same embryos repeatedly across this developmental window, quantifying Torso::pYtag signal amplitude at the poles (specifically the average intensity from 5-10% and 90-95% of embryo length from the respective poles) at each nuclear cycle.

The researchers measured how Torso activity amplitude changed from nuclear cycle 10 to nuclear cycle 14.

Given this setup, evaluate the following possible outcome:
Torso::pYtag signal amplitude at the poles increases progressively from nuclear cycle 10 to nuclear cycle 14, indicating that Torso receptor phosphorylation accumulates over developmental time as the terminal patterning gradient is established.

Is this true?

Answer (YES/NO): NO